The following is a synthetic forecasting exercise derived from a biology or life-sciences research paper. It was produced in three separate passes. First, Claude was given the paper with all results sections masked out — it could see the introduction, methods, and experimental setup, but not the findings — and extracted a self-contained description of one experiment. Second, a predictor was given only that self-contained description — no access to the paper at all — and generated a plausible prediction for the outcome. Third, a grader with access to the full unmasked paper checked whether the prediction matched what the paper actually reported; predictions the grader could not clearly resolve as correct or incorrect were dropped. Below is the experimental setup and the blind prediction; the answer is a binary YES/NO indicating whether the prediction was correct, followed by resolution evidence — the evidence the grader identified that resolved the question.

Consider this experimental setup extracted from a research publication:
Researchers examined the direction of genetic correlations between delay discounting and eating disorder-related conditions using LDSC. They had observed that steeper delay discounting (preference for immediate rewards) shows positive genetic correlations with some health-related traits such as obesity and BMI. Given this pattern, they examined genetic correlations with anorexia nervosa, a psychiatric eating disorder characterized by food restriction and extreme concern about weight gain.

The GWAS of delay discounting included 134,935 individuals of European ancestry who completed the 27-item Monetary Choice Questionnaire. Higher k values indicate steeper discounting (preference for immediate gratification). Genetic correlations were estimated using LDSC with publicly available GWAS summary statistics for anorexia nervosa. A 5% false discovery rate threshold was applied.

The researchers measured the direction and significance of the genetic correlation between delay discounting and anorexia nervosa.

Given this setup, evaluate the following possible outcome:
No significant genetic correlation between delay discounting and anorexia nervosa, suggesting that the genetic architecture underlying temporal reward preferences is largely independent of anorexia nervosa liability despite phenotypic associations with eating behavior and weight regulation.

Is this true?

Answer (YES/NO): NO